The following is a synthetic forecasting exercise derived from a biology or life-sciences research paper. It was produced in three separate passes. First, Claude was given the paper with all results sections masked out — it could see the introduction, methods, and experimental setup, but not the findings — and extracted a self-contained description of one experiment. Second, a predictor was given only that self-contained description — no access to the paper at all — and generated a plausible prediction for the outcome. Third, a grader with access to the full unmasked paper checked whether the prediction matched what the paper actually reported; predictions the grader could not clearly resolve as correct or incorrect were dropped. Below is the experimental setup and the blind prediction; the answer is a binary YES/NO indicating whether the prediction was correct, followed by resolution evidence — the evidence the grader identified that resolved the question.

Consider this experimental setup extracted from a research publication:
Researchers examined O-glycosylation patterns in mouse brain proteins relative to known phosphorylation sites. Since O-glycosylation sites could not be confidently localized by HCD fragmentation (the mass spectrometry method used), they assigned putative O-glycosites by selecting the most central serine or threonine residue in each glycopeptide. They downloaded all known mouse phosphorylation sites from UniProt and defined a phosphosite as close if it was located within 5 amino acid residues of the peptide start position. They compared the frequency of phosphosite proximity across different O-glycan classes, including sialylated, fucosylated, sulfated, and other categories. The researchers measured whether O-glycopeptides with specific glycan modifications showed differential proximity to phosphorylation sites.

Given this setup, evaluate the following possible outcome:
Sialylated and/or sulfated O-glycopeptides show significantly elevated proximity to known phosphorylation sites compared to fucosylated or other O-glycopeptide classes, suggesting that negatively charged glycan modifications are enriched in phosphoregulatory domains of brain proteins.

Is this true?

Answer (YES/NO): NO